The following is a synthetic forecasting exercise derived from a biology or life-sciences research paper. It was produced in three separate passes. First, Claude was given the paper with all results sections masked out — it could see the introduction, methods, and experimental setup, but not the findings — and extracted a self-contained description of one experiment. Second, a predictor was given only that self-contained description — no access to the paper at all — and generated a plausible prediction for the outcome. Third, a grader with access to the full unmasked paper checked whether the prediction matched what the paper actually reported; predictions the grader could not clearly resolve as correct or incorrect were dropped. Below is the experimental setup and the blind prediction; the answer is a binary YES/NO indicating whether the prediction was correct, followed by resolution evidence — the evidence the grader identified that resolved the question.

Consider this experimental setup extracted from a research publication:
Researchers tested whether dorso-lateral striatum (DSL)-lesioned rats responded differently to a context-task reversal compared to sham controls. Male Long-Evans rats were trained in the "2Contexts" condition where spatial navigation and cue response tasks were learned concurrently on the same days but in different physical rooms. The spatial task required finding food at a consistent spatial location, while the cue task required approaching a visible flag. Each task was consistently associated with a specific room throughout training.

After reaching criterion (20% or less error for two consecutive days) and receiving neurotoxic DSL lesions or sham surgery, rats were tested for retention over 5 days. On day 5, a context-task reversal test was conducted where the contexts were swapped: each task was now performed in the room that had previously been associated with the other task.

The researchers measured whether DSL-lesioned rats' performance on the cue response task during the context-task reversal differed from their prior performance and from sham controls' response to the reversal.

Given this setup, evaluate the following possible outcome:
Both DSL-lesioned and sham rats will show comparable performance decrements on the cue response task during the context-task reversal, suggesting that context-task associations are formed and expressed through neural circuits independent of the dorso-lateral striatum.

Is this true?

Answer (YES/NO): NO